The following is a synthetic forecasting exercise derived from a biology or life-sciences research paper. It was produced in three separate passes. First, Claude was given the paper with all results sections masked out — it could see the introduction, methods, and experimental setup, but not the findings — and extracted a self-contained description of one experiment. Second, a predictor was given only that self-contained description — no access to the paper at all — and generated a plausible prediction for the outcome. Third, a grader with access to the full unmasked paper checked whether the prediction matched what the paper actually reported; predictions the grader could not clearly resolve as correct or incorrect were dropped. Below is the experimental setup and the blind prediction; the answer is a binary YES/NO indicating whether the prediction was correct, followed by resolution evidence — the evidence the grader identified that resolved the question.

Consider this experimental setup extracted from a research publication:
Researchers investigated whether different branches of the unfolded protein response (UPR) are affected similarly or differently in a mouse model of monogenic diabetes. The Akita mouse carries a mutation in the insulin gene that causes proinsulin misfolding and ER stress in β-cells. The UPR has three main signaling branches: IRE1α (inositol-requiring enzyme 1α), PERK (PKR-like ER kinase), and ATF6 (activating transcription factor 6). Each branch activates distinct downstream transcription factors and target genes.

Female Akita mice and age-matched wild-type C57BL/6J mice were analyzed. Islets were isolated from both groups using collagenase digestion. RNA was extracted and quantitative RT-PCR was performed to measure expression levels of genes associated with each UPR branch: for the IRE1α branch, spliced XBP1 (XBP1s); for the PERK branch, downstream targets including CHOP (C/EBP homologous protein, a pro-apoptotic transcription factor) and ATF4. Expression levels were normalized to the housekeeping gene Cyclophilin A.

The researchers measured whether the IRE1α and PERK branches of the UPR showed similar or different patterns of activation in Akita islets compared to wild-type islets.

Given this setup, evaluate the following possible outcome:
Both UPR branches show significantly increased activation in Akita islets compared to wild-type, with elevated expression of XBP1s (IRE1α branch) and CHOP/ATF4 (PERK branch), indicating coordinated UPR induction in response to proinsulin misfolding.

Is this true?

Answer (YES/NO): YES